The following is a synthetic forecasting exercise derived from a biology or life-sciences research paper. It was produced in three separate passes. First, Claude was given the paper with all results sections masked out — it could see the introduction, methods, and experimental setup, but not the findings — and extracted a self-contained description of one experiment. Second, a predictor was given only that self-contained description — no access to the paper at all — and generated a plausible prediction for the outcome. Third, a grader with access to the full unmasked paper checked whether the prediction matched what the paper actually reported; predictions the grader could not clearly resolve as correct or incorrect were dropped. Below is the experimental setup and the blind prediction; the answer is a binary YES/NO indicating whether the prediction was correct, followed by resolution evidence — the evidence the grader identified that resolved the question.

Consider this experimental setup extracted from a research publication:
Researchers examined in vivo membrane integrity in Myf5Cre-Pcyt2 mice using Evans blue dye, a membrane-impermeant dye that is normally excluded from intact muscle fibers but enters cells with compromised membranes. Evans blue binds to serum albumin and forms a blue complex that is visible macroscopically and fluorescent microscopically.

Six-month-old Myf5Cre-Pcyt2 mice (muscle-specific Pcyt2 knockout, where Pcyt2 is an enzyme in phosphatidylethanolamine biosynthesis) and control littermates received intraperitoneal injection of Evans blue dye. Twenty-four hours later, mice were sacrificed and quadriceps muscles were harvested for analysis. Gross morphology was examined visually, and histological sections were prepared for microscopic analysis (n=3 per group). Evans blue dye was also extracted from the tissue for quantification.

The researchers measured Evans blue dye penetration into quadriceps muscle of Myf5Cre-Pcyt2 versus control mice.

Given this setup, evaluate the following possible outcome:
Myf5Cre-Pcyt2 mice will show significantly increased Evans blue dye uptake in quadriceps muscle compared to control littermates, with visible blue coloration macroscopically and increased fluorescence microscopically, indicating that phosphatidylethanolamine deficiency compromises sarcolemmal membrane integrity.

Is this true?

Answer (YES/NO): YES